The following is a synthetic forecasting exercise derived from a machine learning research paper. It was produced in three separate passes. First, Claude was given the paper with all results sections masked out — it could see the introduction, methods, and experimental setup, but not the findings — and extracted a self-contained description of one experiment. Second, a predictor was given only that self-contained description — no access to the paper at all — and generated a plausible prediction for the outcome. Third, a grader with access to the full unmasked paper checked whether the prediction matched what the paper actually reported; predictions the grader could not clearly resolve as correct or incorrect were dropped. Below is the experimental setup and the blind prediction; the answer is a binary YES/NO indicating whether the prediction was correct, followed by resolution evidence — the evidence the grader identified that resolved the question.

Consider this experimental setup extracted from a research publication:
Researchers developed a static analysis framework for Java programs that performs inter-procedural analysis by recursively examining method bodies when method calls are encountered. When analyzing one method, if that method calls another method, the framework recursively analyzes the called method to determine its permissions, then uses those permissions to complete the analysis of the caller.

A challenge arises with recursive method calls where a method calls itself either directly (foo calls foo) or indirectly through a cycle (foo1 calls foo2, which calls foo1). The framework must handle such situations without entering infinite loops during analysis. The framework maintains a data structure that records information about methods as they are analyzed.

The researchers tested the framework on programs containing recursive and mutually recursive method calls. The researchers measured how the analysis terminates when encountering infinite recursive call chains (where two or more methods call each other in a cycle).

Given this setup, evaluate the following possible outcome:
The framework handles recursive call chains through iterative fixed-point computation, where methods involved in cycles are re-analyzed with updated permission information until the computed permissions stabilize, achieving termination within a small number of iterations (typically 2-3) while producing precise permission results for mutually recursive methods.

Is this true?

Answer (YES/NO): NO